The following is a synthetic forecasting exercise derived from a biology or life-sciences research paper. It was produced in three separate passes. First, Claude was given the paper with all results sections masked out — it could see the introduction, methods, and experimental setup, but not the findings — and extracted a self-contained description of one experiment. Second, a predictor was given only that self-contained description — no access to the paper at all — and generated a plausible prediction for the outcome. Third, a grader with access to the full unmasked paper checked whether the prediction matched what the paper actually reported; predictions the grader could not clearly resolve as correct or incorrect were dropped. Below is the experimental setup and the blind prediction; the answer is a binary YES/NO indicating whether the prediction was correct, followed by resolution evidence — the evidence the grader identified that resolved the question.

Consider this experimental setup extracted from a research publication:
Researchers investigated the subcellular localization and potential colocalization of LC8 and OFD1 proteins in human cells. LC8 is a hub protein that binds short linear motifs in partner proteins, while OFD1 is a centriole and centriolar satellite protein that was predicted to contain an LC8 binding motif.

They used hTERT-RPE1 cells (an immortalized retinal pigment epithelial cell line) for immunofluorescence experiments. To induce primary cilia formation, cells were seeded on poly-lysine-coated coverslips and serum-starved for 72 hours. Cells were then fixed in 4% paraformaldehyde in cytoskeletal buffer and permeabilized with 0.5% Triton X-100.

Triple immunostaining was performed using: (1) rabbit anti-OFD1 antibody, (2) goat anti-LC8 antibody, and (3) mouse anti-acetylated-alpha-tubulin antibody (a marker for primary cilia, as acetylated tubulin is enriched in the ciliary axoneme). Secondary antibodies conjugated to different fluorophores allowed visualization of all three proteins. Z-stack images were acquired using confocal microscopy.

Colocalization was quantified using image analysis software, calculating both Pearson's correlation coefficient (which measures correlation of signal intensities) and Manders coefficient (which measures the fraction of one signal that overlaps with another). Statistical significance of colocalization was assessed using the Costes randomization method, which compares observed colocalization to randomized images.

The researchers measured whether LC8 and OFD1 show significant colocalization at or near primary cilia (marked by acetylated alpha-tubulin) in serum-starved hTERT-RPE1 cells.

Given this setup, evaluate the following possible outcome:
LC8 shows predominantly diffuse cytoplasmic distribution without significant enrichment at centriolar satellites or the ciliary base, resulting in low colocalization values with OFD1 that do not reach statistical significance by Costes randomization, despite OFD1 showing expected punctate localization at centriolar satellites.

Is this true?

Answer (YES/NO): NO